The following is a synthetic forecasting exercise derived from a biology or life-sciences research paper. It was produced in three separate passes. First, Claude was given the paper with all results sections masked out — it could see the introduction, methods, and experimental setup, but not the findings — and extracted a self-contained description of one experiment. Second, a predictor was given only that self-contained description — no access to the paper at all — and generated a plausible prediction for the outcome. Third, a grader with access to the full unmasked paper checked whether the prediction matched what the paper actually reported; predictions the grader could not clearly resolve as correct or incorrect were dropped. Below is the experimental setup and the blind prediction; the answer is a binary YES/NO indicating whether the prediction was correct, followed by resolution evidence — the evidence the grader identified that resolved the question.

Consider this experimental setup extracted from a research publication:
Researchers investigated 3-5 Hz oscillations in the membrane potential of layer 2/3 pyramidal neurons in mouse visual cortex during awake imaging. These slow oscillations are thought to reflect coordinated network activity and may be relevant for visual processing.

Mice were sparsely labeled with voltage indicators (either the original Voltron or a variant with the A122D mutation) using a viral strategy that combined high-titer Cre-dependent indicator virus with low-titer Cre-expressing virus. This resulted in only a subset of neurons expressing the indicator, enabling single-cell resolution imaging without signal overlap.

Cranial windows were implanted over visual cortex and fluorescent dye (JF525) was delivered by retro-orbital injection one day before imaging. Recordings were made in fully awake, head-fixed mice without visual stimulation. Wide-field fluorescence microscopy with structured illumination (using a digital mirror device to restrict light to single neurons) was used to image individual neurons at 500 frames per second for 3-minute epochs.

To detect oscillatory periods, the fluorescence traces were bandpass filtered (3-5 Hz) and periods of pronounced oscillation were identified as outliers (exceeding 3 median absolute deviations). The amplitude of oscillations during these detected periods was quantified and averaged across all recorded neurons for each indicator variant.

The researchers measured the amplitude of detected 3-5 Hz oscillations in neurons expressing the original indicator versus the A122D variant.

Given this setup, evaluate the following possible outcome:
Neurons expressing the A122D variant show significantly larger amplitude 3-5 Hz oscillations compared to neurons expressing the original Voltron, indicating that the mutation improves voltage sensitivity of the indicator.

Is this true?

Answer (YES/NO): YES